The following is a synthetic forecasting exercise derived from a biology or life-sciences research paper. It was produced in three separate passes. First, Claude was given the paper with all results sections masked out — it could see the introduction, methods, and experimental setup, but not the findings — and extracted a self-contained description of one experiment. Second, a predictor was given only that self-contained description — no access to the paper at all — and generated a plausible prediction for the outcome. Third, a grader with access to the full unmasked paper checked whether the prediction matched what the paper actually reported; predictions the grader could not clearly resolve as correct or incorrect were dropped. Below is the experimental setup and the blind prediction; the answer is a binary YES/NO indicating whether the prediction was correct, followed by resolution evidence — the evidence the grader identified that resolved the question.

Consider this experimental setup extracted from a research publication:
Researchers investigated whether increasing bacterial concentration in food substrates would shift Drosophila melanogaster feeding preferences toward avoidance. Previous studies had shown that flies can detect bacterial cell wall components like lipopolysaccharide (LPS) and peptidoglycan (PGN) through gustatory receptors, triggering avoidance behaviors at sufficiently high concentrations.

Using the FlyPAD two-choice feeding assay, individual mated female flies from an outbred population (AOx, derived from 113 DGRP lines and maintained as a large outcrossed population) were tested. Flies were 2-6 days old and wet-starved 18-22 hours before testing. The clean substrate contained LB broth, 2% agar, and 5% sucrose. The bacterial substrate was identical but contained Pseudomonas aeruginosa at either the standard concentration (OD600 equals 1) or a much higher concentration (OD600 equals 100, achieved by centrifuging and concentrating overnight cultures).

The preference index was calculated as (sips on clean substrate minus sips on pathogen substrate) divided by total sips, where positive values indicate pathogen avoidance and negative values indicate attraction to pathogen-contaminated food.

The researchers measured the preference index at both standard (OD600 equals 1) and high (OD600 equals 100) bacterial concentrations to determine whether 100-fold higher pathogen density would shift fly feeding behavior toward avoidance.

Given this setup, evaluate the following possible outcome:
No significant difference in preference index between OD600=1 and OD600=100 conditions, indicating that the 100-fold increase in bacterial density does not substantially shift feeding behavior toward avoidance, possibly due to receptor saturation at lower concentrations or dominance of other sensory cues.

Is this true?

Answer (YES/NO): NO